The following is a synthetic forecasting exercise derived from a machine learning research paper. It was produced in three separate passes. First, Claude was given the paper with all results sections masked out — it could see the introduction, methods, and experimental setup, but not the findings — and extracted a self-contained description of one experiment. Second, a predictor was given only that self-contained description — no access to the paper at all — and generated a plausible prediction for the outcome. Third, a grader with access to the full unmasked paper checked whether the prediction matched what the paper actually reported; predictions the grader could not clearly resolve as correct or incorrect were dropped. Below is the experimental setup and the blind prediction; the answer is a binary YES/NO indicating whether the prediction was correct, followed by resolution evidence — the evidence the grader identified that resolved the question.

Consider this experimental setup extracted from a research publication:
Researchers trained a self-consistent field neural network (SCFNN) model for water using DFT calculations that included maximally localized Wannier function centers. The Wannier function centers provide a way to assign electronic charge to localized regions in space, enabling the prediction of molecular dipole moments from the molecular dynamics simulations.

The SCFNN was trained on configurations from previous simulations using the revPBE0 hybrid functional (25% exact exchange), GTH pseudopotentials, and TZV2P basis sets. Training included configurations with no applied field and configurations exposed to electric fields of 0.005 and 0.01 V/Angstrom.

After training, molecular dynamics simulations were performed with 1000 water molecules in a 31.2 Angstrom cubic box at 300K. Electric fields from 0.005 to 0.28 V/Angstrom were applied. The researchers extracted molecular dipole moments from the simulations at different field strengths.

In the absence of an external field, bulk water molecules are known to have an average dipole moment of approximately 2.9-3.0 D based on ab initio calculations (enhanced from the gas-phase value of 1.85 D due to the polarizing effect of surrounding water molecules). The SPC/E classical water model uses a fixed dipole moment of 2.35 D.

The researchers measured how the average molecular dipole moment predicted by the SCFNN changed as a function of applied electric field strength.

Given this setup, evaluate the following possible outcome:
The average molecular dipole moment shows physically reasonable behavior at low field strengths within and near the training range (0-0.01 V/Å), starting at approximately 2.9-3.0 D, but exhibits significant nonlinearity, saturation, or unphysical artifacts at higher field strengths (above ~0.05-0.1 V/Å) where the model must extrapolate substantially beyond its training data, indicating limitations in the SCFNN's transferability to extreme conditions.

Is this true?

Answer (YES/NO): NO